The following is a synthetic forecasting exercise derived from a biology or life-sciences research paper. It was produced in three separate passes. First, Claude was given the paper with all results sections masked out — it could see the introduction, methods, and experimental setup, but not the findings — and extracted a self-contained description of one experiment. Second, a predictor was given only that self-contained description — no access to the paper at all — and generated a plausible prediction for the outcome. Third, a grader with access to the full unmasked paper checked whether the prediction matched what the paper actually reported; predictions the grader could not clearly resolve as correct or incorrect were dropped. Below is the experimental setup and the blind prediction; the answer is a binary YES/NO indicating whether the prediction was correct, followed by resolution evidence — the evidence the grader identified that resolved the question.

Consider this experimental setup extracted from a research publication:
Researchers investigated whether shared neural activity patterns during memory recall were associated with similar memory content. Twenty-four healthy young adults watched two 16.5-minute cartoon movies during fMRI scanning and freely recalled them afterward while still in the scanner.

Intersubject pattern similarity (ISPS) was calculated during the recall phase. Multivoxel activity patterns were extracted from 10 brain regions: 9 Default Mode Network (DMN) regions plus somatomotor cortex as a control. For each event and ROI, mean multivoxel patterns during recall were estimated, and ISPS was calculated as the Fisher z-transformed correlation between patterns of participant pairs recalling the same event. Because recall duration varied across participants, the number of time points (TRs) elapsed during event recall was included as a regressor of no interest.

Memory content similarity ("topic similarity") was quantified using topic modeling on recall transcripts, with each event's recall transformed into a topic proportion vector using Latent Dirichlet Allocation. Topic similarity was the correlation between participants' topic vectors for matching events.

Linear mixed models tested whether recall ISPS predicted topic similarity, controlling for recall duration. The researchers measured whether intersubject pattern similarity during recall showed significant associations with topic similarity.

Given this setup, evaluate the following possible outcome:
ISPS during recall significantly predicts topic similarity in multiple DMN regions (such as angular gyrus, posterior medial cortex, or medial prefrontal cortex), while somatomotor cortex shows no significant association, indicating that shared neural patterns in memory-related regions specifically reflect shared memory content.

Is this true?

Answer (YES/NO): NO